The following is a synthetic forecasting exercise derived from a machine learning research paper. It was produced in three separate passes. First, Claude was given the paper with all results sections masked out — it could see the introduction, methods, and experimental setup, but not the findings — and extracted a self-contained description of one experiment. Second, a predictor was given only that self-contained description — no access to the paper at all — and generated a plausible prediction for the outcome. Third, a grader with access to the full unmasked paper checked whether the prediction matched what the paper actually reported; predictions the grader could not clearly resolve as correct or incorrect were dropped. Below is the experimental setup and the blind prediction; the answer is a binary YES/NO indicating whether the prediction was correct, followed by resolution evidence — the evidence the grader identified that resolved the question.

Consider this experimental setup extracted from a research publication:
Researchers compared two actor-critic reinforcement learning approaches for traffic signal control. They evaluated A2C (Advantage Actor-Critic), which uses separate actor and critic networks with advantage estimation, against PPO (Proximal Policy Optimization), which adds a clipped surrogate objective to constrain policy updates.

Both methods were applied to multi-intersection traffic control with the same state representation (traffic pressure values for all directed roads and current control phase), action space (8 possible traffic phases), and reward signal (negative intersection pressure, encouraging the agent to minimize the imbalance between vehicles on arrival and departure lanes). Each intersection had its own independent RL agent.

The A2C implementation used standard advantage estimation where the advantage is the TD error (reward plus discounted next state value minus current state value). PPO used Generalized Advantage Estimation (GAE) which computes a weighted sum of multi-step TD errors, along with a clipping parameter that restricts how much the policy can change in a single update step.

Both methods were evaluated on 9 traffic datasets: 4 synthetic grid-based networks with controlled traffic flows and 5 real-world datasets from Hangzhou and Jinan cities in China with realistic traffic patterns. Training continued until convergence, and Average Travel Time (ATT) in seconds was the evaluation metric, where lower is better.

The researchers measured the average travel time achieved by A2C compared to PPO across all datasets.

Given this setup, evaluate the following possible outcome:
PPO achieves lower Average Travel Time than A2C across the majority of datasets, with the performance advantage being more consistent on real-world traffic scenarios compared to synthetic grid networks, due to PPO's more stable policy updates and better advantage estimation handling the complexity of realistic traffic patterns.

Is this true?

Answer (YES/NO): NO